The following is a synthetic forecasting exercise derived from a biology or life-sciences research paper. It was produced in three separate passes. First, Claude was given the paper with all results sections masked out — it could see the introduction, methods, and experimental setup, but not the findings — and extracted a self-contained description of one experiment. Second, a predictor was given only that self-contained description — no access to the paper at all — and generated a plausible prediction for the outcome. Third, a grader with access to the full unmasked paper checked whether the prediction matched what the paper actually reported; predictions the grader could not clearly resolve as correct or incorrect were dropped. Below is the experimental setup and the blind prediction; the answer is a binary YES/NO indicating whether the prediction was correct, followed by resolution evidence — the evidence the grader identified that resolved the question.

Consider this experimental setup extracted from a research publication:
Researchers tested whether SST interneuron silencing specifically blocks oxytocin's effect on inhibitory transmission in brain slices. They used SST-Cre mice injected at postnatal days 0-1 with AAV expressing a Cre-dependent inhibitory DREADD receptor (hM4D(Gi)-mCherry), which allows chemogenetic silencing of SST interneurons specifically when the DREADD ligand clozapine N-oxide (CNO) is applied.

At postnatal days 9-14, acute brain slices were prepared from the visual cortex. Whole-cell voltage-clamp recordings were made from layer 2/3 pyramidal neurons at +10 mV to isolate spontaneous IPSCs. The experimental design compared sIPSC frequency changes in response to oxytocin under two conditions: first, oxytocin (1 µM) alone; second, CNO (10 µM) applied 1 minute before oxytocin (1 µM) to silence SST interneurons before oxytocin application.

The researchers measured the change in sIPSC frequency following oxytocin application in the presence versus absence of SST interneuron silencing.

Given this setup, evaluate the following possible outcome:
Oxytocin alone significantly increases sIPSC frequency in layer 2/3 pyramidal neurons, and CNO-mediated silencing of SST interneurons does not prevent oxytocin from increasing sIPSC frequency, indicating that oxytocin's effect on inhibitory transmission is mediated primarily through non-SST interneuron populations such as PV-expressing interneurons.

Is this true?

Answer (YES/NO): NO